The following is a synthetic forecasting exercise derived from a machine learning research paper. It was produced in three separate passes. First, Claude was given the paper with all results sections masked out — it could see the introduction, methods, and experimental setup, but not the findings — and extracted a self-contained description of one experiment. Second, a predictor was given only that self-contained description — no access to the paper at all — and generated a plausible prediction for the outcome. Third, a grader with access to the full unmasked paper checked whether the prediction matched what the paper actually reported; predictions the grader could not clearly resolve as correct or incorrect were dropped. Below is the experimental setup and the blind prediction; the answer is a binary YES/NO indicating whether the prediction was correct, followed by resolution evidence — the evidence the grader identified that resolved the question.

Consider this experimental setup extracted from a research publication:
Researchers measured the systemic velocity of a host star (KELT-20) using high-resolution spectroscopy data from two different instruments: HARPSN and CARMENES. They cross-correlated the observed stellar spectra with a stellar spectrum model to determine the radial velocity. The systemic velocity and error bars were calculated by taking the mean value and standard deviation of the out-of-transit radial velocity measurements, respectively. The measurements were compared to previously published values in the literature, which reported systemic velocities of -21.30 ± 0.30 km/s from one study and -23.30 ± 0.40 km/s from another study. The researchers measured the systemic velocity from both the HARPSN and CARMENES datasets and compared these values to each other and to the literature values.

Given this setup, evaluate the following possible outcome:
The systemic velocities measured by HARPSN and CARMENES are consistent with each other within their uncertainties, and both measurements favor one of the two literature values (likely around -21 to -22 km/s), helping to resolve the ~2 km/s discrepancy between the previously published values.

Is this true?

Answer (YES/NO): NO